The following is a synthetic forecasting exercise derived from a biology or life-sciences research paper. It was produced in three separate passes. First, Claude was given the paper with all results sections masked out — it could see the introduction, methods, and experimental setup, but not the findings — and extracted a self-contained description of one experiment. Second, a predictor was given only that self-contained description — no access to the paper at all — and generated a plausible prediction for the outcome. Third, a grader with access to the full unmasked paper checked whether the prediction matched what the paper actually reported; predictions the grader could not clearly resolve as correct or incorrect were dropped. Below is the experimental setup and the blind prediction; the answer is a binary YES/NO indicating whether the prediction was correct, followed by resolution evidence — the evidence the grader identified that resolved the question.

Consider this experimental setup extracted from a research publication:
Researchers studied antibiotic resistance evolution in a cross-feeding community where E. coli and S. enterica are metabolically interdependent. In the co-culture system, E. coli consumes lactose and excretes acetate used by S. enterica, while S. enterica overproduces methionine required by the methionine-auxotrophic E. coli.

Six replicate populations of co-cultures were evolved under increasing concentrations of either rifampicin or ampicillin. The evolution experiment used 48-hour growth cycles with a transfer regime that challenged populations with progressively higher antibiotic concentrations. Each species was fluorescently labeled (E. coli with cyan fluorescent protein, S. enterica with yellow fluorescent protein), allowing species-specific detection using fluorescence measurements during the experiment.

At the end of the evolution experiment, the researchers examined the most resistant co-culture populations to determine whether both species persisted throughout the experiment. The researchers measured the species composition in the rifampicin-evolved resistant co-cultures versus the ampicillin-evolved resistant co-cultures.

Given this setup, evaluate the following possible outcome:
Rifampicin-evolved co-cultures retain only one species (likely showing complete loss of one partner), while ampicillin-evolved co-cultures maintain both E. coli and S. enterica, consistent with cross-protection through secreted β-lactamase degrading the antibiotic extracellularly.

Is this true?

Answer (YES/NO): NO